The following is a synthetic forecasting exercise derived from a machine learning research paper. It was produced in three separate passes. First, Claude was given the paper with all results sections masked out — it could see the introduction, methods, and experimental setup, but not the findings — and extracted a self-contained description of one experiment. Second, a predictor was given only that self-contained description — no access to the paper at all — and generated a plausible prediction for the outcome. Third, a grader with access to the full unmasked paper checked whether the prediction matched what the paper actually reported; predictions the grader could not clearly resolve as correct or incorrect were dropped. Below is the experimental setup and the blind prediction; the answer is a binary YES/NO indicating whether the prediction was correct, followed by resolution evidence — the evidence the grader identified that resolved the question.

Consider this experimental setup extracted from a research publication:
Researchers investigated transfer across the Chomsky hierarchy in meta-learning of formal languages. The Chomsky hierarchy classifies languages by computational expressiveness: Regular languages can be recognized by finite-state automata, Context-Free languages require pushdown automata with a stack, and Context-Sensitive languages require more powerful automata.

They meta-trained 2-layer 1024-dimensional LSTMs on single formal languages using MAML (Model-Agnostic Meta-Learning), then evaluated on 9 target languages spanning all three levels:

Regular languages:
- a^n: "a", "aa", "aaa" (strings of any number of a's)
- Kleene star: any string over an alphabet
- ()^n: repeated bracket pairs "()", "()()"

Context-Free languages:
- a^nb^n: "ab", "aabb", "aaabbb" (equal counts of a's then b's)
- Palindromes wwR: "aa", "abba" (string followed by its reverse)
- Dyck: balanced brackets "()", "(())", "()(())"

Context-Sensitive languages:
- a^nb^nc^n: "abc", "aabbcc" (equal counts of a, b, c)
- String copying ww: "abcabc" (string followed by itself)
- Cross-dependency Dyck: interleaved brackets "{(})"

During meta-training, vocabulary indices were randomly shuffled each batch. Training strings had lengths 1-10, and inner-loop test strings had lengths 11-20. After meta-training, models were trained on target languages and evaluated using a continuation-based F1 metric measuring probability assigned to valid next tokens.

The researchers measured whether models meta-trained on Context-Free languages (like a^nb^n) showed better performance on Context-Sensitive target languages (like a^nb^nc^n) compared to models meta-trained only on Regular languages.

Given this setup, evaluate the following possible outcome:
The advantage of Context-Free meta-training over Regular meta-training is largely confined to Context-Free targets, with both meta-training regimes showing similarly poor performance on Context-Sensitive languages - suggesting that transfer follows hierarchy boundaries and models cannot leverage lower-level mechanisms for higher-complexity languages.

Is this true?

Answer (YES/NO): NO